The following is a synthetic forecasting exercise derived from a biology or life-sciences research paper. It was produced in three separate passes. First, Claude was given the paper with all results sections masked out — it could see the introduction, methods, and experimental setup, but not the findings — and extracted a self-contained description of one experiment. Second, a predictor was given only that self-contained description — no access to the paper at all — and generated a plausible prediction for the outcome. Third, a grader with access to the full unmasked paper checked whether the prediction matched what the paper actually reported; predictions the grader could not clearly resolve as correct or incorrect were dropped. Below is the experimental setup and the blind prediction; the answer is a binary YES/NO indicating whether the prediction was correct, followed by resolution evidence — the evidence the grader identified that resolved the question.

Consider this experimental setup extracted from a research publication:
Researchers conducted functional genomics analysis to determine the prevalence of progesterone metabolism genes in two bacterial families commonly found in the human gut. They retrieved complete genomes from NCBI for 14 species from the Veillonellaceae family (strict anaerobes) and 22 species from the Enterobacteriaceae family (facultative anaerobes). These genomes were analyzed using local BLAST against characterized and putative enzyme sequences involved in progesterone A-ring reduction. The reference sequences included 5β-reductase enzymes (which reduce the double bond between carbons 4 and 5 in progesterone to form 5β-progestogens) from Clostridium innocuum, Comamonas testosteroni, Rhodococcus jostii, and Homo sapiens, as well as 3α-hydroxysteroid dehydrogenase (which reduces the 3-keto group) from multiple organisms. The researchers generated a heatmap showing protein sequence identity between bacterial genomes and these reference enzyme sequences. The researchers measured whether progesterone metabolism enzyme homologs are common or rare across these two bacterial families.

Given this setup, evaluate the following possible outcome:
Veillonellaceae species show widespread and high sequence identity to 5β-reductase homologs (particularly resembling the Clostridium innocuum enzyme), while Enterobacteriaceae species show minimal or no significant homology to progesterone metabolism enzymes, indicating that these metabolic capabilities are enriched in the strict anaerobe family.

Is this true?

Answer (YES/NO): NO